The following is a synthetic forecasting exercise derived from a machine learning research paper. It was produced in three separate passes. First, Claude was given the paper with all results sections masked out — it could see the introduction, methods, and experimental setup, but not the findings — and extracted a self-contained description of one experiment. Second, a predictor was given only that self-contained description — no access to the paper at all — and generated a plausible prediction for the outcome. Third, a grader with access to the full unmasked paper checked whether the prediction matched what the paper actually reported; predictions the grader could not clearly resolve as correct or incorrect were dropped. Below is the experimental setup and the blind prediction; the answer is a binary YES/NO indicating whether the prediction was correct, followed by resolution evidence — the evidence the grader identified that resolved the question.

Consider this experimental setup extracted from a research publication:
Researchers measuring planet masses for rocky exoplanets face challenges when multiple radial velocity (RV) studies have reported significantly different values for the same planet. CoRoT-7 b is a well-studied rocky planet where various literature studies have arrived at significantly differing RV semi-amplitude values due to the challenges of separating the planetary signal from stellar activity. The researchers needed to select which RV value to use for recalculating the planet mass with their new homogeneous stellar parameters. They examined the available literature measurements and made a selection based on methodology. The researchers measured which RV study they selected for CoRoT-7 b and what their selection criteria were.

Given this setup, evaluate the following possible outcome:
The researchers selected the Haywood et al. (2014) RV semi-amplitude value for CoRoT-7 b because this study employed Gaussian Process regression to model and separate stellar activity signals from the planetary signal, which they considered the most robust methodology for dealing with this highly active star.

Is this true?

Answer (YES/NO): NO